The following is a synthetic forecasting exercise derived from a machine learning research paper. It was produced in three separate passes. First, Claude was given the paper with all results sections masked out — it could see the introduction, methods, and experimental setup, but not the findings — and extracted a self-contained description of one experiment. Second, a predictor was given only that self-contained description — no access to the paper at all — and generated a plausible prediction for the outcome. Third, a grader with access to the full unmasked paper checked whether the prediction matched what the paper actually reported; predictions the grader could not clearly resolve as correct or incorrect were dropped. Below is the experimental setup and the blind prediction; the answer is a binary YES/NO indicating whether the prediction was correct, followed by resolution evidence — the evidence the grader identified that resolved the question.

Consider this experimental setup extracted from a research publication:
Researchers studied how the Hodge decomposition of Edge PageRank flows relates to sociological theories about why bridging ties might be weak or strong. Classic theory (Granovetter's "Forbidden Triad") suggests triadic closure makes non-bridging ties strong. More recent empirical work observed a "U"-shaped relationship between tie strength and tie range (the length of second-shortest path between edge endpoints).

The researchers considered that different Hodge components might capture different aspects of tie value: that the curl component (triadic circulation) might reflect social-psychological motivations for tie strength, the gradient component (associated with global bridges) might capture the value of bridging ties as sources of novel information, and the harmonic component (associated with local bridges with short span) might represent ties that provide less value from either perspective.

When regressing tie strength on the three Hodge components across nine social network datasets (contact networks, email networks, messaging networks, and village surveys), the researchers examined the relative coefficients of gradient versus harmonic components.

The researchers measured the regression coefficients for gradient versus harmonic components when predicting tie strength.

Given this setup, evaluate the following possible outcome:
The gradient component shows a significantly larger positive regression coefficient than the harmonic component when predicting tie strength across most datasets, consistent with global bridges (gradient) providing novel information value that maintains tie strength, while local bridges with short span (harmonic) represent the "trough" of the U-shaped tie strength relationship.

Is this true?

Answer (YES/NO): YES